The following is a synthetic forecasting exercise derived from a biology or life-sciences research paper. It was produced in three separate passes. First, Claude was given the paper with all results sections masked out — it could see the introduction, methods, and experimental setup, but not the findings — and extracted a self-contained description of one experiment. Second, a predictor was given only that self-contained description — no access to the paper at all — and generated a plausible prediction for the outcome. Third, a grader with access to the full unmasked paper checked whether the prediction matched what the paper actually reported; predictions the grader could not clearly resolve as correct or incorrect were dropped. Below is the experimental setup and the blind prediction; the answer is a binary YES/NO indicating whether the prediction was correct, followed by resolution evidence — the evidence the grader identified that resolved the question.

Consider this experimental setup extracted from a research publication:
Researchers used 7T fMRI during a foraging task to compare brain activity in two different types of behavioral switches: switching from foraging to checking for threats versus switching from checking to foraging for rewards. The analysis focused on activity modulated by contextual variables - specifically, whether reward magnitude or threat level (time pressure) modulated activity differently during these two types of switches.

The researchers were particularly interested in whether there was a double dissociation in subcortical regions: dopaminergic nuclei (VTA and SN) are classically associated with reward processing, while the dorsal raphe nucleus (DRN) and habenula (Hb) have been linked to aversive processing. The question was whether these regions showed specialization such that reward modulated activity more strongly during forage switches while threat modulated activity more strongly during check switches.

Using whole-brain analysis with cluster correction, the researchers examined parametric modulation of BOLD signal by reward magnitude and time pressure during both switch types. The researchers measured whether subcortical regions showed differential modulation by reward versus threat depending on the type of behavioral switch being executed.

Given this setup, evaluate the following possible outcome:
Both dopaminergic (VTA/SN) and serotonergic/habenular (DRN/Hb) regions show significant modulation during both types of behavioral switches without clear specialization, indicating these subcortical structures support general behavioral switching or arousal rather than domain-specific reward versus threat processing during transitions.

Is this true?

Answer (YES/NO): NO